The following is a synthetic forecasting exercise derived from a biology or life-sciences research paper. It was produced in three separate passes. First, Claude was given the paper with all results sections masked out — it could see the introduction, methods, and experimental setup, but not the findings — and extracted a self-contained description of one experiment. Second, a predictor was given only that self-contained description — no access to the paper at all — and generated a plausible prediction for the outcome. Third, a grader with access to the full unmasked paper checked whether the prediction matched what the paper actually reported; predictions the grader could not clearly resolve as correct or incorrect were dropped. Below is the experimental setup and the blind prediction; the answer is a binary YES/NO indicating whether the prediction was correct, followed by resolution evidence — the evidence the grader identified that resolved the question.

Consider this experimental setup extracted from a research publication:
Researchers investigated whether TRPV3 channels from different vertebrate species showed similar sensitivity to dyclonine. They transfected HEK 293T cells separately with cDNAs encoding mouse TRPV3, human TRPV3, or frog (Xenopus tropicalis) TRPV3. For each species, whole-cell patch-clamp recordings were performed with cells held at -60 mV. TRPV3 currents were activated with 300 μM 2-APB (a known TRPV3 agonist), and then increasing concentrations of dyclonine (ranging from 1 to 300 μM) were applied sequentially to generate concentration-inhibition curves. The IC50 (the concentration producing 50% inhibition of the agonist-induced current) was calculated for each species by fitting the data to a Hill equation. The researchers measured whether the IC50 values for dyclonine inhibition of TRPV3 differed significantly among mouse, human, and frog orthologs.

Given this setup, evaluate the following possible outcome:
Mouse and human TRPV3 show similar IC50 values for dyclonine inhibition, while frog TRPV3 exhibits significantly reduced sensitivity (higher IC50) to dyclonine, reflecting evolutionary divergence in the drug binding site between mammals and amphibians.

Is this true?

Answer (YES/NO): NO